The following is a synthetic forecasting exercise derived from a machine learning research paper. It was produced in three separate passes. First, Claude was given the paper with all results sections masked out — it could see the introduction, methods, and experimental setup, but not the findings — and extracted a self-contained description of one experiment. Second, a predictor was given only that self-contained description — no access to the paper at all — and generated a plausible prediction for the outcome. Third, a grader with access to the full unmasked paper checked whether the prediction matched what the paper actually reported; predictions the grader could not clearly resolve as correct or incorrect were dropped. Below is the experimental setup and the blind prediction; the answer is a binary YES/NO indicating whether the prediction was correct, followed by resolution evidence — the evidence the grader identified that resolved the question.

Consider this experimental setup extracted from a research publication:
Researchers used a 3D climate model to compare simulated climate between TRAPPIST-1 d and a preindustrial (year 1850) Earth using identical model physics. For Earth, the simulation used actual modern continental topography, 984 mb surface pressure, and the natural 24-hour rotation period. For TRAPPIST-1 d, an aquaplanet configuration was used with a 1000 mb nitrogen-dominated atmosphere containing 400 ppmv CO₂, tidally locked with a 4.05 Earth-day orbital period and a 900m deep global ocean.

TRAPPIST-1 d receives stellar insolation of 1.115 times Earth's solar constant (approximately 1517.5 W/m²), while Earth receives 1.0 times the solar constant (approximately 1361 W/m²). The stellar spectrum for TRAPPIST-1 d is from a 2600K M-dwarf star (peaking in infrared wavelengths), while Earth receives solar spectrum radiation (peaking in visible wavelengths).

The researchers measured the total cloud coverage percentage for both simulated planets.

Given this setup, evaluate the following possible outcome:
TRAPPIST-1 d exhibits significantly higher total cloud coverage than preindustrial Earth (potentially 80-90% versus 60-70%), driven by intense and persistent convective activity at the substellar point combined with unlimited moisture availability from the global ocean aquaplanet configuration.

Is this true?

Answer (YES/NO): NO